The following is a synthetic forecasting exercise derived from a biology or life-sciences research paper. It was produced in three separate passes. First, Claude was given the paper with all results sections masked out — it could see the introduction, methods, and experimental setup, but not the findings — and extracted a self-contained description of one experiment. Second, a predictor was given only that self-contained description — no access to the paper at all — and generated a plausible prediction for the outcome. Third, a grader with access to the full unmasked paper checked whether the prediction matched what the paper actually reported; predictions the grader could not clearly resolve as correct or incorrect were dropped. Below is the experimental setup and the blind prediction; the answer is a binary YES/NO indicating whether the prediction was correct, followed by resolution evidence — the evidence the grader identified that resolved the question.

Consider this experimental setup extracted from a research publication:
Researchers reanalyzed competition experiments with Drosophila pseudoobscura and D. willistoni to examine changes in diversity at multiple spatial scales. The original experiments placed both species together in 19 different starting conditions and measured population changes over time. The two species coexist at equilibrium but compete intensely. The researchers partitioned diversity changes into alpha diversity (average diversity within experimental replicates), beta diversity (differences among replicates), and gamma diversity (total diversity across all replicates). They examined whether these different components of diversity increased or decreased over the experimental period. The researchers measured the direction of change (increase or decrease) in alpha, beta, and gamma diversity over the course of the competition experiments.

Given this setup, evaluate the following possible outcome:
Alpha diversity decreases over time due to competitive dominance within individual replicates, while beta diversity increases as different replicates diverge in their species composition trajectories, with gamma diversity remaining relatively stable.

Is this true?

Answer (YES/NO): NO